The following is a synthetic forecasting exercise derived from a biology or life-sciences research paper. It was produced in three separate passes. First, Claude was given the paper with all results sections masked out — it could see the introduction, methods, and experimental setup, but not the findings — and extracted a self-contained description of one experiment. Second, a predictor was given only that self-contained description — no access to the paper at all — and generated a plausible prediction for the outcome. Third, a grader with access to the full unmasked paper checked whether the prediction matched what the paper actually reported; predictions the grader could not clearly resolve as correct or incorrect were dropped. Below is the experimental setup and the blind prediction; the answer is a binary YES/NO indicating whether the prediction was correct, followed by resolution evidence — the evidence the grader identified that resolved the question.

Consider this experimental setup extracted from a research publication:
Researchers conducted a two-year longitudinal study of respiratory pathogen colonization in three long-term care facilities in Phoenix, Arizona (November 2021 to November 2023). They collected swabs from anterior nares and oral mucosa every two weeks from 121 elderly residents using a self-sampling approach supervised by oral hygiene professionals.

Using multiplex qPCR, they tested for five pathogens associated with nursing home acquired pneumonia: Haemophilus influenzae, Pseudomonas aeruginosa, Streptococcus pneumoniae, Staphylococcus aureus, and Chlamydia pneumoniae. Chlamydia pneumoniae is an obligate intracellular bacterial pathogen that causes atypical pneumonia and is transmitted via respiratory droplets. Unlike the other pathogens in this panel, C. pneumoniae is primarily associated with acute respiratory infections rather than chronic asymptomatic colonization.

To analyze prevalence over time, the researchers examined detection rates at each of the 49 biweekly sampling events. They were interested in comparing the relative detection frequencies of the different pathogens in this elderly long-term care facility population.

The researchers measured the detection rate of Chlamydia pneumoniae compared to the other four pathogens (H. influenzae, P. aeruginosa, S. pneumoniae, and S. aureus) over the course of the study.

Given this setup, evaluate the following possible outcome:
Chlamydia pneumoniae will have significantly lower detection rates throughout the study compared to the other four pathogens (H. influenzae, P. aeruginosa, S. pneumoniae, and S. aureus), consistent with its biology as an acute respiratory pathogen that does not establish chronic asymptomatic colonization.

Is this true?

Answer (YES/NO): YES